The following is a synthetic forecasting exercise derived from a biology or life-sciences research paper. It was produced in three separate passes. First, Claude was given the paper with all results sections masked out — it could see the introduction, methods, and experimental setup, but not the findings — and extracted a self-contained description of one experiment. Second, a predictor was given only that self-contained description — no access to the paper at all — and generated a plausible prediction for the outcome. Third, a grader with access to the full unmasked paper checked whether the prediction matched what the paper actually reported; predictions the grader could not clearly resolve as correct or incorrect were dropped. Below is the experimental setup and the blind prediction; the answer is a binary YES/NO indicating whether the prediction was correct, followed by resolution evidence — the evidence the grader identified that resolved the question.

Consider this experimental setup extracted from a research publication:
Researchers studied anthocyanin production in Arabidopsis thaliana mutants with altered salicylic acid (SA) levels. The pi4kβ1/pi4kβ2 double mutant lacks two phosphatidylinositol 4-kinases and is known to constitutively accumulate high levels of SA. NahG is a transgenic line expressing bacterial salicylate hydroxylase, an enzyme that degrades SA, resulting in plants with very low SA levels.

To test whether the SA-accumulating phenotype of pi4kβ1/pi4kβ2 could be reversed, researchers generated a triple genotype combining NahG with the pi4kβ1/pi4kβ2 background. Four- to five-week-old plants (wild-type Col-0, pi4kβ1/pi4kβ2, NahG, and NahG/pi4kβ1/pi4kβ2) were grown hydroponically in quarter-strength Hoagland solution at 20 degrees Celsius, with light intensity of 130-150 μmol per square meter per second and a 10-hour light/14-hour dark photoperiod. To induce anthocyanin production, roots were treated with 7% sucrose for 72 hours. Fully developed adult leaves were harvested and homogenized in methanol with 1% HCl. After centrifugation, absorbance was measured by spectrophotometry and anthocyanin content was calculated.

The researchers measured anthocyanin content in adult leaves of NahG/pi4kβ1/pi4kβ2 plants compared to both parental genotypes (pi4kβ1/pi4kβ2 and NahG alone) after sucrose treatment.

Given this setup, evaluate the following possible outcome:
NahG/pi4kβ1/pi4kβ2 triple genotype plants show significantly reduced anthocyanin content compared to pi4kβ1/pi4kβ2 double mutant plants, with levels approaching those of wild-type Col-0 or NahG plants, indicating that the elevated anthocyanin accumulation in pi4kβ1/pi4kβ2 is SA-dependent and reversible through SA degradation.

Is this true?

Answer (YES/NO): NO